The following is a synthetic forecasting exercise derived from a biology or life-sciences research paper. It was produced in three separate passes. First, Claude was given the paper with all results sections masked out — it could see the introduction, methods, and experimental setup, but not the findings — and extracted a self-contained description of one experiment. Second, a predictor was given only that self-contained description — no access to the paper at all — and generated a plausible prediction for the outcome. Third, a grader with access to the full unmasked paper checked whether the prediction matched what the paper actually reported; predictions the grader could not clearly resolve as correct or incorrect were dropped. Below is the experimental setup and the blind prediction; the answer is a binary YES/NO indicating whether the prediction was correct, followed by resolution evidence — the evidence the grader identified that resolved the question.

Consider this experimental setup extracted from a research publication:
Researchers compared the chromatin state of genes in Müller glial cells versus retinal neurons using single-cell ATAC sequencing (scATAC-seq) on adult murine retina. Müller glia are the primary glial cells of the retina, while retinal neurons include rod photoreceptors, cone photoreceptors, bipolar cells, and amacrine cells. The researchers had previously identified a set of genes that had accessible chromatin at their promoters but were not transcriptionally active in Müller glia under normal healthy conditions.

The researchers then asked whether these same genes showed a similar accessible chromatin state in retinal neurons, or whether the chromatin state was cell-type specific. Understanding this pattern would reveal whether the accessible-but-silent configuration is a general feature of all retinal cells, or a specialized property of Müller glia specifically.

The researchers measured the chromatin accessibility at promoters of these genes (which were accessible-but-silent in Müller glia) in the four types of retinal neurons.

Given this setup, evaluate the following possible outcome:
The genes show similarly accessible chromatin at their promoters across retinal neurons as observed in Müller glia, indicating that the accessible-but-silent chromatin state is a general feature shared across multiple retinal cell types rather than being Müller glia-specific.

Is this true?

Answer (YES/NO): NO